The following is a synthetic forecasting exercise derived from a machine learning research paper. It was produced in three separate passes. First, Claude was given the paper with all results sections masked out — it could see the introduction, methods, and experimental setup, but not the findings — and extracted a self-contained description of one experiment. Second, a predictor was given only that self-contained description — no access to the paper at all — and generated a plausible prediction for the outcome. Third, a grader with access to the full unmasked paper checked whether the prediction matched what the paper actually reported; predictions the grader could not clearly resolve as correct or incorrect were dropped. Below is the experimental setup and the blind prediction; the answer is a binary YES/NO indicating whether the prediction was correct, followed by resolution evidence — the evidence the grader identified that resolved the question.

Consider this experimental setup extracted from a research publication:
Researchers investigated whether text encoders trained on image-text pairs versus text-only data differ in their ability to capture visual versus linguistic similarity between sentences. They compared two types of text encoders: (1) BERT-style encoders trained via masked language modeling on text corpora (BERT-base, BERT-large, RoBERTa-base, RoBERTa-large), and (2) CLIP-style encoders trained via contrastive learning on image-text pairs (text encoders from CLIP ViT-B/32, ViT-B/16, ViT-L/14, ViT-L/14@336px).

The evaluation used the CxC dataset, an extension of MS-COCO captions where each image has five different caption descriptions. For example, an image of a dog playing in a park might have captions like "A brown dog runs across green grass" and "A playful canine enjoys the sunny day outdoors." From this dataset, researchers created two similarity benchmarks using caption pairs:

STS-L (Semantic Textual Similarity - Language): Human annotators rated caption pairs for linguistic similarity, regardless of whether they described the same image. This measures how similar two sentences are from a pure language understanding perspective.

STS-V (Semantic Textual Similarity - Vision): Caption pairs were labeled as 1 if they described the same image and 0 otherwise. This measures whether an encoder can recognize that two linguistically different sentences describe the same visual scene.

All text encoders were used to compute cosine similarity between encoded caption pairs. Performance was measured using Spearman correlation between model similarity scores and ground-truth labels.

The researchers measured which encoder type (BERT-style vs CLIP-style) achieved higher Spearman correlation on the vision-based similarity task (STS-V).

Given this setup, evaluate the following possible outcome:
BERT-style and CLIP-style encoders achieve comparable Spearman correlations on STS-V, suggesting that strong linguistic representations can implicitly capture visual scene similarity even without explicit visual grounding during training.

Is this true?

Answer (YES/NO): NO